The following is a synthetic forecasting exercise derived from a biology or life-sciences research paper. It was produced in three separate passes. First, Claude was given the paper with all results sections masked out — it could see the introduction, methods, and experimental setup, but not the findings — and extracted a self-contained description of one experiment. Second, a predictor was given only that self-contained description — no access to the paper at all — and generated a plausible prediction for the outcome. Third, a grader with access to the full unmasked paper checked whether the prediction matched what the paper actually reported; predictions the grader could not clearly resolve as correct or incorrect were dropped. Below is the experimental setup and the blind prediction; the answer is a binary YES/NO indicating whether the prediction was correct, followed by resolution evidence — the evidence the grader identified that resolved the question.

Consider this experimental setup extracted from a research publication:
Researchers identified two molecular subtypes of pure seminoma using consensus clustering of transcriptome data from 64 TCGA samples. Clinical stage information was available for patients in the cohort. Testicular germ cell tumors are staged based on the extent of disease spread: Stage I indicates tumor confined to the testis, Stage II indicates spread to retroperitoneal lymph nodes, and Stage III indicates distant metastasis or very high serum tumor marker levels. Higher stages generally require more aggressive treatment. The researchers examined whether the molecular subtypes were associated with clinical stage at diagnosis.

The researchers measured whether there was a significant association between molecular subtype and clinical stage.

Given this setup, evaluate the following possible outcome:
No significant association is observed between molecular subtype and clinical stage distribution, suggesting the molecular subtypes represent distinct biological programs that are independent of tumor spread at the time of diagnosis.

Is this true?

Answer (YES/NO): YES